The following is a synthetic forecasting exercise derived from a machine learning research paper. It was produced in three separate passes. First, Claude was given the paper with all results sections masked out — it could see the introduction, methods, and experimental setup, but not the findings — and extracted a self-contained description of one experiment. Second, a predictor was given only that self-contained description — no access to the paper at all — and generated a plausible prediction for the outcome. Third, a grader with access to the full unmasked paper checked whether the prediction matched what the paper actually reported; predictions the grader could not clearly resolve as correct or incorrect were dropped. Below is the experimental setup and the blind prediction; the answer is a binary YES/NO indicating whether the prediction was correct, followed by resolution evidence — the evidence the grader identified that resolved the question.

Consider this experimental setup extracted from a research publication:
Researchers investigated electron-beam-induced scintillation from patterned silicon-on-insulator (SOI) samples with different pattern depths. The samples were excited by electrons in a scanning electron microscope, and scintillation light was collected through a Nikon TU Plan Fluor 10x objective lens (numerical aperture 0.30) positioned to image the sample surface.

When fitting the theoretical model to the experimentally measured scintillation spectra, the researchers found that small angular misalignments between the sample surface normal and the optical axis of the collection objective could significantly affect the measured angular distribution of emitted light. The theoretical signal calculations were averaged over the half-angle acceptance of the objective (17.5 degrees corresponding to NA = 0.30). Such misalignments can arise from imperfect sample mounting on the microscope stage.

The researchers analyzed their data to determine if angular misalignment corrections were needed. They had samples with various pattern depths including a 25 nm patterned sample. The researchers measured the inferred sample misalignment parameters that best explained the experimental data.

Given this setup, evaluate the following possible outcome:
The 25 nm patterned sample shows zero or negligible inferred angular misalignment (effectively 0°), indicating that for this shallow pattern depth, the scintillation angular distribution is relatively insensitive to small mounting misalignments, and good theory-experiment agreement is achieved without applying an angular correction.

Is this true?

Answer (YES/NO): NO